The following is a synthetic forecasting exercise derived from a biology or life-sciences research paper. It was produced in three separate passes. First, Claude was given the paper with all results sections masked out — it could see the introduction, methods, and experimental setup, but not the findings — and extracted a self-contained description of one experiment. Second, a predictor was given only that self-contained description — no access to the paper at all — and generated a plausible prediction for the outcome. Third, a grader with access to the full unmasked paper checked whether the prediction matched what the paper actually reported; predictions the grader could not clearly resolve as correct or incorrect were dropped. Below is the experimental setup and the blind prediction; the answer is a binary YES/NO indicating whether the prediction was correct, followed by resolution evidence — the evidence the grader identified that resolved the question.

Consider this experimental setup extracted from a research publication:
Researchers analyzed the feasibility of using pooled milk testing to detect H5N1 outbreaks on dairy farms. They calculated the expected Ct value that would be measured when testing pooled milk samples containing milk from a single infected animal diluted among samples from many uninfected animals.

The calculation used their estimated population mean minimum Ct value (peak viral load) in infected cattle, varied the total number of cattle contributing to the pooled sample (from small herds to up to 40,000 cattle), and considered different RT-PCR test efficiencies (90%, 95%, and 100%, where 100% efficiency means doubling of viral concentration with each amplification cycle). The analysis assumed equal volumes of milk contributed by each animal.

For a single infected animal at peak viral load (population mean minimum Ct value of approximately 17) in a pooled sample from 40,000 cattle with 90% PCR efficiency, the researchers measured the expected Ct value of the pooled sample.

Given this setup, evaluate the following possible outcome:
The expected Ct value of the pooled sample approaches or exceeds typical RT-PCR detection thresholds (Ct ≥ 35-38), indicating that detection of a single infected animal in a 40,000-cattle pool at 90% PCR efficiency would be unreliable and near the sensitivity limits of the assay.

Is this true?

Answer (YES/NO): NO